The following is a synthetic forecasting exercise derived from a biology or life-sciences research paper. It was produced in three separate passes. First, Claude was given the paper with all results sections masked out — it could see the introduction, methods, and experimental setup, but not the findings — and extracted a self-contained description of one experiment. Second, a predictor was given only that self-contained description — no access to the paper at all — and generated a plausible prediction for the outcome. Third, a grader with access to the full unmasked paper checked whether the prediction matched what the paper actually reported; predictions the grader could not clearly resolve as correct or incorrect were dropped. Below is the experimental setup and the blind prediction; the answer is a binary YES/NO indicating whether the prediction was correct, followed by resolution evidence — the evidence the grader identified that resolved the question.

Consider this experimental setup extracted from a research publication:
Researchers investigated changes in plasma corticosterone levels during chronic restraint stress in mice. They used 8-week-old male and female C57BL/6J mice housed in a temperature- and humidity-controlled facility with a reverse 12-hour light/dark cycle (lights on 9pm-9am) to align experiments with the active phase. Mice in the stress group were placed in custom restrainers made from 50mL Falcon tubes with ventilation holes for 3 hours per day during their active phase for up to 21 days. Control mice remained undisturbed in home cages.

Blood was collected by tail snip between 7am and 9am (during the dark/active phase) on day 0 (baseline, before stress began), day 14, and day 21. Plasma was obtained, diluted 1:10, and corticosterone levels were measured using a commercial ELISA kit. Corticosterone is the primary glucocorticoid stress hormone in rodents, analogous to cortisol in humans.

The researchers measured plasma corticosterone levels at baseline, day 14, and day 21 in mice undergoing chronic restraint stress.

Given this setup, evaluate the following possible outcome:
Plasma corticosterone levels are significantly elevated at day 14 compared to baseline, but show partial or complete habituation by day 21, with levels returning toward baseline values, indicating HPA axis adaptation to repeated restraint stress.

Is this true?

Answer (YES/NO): NO